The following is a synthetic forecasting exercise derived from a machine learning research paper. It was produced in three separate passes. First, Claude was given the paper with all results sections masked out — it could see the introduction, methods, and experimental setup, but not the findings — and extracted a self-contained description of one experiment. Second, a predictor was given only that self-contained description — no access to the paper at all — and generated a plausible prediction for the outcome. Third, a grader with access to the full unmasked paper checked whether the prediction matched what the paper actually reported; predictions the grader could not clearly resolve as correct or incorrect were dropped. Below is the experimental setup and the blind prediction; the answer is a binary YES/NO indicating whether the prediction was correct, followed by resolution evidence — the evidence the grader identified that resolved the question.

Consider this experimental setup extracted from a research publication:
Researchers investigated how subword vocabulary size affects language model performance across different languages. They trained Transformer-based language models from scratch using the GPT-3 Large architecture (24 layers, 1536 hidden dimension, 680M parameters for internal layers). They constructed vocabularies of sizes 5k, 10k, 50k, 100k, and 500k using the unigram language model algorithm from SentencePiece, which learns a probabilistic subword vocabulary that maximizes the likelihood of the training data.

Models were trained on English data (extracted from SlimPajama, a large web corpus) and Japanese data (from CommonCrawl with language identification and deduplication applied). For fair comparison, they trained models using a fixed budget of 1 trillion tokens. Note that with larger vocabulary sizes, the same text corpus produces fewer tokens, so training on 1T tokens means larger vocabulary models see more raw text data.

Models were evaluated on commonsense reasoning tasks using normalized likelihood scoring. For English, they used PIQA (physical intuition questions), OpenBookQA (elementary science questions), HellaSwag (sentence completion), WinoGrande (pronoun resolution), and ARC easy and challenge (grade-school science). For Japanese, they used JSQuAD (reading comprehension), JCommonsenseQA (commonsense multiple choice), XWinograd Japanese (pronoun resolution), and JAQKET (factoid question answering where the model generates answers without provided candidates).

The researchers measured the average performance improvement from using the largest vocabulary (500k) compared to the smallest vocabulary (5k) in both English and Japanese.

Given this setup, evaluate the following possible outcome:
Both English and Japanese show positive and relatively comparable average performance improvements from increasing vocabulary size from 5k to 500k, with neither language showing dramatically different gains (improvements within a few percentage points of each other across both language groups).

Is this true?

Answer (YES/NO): NO